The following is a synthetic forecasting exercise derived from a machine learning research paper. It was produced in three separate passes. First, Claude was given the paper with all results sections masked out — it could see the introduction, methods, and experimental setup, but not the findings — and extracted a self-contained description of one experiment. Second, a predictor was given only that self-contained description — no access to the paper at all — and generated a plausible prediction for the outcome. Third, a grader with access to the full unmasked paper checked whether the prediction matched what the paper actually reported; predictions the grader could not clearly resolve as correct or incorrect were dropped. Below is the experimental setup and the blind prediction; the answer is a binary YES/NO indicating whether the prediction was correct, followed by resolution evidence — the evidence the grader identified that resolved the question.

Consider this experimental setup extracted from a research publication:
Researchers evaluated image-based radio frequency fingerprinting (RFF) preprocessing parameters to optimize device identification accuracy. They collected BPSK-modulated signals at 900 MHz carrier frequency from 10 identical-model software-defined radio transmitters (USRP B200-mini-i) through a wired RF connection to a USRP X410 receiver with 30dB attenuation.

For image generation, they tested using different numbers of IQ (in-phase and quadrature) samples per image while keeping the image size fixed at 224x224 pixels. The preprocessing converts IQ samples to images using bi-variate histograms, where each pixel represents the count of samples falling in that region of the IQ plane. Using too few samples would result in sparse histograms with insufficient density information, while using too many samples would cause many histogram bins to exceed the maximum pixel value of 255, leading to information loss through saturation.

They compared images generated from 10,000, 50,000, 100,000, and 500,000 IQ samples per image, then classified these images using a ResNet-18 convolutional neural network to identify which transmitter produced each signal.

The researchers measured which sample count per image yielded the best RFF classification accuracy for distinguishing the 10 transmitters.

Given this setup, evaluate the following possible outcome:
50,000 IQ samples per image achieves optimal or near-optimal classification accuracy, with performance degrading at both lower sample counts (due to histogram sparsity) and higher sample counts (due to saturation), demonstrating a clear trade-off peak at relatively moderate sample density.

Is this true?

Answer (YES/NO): NO